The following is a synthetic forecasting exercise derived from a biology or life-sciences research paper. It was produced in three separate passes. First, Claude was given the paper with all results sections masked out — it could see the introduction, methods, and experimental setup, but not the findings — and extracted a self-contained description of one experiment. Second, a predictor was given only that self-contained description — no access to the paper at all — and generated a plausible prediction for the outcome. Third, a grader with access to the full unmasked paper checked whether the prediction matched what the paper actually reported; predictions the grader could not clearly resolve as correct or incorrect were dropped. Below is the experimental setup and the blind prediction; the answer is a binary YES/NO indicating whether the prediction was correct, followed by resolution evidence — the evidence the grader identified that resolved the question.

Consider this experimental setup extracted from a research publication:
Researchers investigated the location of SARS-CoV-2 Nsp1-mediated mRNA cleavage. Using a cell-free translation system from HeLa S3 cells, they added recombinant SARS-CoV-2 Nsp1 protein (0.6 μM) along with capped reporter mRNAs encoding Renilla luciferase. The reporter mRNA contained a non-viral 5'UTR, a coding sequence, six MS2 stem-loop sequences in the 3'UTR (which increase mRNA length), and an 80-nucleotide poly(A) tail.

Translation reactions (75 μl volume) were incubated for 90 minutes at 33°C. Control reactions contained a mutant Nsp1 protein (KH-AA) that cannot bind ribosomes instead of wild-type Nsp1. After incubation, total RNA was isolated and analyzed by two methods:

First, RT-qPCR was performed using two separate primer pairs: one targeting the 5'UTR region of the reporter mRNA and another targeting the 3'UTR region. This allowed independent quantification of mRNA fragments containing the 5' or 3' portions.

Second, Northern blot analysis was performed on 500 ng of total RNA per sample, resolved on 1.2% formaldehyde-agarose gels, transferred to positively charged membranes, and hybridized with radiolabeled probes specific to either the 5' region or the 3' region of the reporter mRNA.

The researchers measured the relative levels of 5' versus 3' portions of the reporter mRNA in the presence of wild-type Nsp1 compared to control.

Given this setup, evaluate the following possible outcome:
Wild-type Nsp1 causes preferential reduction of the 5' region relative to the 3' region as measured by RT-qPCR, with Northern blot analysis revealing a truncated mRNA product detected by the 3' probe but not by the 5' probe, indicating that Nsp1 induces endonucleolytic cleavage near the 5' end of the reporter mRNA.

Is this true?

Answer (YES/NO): NO